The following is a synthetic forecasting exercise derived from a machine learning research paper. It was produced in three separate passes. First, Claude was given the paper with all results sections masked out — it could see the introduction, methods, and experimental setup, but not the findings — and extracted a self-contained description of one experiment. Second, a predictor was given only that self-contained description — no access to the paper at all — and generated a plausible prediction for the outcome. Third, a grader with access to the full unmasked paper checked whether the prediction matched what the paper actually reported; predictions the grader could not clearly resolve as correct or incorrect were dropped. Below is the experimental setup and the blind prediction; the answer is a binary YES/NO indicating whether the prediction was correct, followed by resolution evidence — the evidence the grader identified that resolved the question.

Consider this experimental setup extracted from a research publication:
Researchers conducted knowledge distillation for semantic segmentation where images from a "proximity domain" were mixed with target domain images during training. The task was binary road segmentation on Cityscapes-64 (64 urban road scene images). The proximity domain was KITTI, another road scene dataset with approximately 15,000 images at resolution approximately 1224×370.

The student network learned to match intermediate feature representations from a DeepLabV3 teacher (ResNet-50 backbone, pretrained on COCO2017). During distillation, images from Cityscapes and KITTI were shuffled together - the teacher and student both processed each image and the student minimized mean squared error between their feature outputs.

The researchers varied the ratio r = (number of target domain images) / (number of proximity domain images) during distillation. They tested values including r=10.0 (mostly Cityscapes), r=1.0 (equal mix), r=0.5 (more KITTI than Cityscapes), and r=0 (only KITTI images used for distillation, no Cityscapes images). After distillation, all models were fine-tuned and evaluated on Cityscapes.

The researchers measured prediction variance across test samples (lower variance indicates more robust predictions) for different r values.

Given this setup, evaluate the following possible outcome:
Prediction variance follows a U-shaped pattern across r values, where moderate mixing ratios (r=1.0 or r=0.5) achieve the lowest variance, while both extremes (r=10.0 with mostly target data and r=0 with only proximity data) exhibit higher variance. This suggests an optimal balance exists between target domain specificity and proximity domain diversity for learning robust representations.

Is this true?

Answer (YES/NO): NO